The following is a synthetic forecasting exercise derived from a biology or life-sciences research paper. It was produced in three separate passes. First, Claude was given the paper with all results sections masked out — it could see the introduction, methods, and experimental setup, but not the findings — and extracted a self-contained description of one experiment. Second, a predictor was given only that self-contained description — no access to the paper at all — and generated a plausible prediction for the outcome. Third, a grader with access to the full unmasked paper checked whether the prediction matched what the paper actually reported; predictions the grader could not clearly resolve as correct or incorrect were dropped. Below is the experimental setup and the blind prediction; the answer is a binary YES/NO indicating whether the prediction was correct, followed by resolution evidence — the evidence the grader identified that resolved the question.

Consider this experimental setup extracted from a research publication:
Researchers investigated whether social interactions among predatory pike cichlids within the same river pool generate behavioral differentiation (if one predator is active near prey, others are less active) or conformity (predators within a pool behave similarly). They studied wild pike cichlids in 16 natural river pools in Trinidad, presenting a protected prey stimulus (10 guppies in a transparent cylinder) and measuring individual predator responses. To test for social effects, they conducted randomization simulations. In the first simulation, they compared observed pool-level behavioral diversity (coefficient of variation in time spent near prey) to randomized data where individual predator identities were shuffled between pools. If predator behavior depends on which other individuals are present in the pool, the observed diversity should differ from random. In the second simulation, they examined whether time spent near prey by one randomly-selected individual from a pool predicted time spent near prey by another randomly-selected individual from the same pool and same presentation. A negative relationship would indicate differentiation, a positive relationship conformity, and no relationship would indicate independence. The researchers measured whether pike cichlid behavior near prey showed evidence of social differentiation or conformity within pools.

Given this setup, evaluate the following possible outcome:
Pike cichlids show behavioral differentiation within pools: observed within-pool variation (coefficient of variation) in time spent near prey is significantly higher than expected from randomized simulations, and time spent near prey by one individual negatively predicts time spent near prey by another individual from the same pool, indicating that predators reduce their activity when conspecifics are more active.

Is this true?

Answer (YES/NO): NO